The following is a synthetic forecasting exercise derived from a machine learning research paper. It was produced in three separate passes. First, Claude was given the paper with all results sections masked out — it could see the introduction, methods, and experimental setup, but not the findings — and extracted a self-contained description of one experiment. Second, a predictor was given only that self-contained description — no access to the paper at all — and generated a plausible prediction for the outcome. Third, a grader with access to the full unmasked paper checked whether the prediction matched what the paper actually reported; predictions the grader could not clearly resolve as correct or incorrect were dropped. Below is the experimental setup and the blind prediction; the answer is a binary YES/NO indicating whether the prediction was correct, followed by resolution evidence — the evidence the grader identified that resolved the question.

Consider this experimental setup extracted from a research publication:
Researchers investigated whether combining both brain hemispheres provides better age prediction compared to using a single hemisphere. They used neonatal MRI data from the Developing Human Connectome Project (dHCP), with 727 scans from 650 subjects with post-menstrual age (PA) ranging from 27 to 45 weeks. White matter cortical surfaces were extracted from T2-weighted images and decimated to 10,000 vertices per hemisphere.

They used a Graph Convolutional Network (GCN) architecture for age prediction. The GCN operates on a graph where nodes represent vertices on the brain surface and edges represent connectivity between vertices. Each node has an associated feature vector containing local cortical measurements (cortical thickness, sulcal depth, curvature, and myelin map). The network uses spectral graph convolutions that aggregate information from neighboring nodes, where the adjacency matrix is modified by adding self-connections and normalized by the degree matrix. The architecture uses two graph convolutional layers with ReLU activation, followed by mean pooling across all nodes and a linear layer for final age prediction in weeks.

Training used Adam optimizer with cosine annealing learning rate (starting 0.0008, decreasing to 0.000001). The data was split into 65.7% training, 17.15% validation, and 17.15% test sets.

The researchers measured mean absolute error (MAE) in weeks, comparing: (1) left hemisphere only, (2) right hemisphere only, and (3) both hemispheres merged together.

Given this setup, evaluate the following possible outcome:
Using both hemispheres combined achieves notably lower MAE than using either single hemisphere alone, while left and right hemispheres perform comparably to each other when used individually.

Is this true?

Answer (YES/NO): NO